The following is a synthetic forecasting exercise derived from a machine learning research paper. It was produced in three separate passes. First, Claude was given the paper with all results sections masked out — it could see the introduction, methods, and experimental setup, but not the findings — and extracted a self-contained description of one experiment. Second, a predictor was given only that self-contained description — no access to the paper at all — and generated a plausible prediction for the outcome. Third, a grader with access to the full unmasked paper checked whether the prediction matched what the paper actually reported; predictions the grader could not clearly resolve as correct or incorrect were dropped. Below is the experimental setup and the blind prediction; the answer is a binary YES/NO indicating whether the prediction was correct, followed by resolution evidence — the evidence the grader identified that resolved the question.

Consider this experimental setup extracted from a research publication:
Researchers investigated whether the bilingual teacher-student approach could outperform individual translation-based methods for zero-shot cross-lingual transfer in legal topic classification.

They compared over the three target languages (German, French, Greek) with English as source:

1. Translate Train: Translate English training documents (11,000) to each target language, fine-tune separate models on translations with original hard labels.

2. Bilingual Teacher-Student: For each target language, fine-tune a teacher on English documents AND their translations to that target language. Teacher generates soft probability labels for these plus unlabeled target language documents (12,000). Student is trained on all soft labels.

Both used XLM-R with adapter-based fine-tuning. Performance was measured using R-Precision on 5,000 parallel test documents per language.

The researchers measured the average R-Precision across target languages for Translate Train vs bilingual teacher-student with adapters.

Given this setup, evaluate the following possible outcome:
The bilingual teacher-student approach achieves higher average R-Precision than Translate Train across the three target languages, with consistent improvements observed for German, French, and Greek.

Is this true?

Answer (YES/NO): NO